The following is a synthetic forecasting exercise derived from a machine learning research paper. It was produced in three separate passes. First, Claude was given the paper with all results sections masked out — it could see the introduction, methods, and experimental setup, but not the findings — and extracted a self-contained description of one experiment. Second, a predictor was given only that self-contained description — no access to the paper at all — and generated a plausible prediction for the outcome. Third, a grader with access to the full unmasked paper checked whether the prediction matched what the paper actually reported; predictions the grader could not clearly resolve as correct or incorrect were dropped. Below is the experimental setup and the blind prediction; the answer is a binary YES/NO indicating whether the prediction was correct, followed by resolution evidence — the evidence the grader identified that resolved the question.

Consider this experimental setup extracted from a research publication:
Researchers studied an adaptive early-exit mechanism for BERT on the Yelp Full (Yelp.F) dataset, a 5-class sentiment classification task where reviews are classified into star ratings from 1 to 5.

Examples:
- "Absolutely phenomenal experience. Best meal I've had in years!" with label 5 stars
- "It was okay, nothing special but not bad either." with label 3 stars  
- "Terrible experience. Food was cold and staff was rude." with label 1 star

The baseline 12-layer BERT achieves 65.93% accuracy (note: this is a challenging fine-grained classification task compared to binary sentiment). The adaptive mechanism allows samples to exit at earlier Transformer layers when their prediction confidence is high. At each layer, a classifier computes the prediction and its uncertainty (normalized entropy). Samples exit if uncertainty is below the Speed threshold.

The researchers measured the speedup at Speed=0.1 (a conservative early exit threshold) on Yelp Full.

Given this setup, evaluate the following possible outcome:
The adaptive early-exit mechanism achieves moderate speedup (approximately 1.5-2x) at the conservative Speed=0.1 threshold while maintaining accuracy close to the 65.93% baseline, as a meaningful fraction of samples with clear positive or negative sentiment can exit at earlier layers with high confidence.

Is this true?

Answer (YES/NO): NO